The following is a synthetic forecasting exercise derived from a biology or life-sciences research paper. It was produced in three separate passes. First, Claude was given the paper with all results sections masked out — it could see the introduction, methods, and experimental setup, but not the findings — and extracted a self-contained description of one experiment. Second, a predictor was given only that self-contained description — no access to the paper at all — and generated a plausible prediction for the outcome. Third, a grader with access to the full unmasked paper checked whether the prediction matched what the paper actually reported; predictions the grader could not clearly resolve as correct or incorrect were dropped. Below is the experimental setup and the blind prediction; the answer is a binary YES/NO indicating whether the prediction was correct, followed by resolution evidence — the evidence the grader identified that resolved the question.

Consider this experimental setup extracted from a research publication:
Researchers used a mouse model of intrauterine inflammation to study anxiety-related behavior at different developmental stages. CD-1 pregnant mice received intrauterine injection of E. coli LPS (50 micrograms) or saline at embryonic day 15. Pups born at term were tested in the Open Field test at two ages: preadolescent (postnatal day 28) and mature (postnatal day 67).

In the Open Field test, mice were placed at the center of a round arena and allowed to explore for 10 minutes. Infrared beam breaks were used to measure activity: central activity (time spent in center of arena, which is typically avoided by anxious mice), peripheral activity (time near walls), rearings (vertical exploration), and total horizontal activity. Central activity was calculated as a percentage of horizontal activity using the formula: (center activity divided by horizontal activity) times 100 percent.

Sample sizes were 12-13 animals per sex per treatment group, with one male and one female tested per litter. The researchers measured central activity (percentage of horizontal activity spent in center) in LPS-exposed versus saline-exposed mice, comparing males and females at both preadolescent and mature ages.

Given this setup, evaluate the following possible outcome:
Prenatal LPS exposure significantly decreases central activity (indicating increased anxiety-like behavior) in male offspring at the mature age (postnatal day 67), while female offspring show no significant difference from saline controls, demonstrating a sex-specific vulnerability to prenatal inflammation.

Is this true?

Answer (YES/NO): YES